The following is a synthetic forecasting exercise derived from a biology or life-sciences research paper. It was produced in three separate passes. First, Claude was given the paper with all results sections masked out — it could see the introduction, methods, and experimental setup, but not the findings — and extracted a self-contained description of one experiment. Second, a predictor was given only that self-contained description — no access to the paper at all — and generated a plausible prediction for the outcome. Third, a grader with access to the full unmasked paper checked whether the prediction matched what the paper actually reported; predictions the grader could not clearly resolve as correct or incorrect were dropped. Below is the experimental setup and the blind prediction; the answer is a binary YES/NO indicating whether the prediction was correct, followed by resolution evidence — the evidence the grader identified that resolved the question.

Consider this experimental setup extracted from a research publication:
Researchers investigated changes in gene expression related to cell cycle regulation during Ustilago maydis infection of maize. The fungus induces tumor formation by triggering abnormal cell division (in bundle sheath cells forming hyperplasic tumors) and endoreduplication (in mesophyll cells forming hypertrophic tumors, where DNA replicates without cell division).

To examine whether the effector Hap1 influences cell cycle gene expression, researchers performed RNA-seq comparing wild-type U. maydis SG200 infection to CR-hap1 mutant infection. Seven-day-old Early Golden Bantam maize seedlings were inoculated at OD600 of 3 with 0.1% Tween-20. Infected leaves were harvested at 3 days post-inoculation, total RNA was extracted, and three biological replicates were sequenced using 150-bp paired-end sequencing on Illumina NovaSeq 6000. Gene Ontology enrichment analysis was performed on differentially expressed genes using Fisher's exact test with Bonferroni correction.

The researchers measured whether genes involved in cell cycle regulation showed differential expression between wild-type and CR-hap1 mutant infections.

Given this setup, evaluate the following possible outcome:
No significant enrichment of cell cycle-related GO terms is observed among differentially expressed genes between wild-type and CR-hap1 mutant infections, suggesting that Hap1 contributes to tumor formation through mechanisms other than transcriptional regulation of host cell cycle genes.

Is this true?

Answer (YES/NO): NO